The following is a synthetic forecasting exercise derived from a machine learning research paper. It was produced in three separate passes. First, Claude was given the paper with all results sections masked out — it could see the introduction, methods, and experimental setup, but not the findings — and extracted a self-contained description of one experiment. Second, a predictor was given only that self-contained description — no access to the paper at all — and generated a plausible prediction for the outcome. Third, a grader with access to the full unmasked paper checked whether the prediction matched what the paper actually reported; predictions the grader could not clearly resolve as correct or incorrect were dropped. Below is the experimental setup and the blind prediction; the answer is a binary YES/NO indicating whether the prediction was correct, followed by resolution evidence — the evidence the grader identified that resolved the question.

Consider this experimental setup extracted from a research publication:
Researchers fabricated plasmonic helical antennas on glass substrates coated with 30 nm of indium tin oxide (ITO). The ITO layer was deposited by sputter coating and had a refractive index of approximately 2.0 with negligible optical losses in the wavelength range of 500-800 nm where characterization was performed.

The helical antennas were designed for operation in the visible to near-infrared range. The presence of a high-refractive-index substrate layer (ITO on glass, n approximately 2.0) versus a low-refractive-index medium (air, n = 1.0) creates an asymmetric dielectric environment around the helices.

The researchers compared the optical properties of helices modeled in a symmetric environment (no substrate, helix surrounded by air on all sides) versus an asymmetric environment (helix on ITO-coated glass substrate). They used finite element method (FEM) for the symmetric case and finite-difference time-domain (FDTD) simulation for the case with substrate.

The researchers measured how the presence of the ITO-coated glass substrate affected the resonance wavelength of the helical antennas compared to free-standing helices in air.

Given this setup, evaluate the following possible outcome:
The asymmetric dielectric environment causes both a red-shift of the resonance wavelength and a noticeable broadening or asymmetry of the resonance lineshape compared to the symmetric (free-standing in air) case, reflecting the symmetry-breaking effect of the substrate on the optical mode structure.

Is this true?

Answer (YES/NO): NO